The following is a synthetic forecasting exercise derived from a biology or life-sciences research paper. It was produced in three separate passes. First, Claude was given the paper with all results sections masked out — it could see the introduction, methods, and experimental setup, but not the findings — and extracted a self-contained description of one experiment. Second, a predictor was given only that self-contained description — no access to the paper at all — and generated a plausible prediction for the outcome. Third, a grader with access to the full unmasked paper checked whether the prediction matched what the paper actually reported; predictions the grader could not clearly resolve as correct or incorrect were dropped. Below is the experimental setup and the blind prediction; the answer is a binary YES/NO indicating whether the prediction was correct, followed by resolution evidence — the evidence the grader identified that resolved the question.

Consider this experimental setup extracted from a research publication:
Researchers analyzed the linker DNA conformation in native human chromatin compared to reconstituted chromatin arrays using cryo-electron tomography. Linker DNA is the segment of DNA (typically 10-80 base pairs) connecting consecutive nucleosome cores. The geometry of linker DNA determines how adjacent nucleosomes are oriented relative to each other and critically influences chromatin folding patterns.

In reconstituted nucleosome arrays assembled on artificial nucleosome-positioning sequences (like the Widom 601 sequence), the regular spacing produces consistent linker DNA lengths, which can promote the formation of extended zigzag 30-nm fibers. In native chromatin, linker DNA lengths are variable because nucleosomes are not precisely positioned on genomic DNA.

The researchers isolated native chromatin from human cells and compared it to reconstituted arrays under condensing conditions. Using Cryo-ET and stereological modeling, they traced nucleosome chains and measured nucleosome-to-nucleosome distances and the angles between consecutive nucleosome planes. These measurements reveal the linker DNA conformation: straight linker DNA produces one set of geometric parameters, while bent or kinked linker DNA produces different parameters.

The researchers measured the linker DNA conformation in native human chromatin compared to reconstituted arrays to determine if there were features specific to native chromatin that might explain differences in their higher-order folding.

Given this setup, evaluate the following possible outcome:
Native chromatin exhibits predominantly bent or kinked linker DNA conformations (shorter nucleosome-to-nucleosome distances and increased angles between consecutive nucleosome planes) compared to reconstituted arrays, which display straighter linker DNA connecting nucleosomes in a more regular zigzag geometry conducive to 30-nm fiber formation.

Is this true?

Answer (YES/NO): NO